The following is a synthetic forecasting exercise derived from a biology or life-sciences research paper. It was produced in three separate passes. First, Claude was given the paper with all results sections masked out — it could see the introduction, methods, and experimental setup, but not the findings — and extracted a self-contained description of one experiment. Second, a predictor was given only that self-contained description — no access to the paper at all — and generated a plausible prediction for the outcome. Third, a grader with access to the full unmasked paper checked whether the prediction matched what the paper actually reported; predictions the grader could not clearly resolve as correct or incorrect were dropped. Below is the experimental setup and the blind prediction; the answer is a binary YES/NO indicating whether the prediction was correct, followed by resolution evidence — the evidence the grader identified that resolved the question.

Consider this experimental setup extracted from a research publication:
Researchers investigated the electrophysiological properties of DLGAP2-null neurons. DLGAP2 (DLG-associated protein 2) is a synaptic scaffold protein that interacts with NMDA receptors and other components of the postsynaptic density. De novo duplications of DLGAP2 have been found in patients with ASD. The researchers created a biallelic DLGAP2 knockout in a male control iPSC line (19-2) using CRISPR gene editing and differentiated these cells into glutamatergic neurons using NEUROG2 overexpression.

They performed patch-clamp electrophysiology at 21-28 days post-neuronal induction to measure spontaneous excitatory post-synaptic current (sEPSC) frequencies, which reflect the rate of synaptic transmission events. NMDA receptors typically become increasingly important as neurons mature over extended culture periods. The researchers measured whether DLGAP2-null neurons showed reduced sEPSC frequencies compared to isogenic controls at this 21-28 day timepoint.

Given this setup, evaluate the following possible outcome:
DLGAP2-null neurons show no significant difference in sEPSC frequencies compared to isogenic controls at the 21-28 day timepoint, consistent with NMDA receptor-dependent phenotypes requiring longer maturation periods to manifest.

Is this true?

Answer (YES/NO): YES